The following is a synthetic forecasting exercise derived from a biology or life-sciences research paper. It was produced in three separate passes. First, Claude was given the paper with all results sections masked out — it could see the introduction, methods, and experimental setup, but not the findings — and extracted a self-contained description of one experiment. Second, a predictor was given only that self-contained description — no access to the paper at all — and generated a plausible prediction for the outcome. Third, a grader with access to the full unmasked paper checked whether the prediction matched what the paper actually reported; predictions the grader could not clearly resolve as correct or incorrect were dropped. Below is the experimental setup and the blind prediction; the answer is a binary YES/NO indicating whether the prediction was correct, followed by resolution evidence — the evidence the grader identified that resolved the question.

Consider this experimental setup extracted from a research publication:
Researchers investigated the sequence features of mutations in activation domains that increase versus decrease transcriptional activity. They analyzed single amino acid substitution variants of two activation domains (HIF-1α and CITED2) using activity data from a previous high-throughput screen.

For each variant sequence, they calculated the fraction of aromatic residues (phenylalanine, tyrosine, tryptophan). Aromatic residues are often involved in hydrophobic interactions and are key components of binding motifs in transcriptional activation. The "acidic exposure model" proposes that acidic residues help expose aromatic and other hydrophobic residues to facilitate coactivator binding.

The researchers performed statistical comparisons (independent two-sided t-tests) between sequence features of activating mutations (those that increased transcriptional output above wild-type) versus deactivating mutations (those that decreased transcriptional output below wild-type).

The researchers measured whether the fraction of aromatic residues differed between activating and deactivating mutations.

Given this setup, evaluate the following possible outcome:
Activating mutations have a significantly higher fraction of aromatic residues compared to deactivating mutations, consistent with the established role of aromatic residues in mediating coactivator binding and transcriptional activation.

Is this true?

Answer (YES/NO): NO